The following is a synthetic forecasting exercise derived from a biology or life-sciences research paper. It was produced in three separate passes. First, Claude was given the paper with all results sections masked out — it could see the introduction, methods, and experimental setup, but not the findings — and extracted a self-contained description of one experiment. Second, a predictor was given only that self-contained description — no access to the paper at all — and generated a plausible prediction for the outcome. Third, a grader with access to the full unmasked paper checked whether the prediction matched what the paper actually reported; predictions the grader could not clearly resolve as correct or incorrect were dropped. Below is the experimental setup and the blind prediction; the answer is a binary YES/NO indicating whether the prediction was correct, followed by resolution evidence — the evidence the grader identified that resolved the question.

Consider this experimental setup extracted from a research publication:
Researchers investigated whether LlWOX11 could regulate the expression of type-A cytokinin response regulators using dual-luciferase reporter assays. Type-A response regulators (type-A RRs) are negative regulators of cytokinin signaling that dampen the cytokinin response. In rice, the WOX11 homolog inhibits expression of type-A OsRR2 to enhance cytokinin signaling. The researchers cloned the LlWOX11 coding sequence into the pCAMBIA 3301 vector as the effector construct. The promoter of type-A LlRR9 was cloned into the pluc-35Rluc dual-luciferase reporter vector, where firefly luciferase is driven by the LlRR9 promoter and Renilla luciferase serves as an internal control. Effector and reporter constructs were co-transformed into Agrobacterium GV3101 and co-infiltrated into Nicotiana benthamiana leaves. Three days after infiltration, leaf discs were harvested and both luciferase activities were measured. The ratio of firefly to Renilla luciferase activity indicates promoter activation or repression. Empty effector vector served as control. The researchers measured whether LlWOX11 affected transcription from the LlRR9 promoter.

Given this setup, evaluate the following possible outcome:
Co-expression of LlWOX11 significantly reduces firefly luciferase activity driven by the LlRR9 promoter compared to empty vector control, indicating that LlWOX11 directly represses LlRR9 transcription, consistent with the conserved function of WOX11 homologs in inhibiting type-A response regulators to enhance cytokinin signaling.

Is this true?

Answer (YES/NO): YES